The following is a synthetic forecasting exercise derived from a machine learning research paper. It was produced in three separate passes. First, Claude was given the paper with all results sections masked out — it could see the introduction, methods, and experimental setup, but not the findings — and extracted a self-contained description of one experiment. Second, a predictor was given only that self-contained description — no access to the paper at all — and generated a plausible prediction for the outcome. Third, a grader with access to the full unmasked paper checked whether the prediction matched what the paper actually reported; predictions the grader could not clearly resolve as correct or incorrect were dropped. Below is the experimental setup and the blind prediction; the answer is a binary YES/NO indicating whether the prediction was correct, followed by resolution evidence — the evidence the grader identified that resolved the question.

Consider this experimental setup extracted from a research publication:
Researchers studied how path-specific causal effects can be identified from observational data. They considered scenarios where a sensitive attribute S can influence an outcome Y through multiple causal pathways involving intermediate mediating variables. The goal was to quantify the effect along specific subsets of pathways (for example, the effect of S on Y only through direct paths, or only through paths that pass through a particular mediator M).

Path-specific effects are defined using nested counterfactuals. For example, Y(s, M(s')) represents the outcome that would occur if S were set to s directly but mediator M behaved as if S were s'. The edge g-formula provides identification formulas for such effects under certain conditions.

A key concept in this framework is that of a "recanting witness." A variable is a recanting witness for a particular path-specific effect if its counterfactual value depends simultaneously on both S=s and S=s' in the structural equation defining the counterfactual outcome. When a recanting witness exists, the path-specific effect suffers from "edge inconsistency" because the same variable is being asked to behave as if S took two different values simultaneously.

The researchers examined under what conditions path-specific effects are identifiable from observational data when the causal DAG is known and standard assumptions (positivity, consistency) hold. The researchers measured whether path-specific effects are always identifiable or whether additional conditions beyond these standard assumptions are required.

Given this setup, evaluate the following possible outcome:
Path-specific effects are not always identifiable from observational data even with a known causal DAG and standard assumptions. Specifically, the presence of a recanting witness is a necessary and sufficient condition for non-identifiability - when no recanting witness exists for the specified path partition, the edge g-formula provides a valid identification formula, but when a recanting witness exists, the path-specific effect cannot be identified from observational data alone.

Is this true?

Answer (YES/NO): YES